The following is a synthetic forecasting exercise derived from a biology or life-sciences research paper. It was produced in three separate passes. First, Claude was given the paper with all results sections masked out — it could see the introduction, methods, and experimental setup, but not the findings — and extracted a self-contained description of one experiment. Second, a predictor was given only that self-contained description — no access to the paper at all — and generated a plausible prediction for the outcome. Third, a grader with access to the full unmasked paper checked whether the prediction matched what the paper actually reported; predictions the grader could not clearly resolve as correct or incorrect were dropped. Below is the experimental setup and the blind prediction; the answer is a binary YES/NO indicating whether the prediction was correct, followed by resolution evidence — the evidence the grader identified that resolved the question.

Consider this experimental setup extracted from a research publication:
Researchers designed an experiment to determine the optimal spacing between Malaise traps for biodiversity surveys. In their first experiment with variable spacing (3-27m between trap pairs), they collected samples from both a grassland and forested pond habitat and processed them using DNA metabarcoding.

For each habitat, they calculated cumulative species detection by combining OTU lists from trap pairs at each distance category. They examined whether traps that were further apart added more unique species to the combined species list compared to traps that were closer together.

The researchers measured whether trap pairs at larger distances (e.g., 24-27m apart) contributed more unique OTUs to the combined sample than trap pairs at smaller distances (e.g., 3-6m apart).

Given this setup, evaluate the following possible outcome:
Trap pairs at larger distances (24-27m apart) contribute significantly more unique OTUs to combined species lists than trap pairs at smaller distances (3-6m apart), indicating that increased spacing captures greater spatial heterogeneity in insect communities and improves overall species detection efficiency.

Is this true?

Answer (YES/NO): YES